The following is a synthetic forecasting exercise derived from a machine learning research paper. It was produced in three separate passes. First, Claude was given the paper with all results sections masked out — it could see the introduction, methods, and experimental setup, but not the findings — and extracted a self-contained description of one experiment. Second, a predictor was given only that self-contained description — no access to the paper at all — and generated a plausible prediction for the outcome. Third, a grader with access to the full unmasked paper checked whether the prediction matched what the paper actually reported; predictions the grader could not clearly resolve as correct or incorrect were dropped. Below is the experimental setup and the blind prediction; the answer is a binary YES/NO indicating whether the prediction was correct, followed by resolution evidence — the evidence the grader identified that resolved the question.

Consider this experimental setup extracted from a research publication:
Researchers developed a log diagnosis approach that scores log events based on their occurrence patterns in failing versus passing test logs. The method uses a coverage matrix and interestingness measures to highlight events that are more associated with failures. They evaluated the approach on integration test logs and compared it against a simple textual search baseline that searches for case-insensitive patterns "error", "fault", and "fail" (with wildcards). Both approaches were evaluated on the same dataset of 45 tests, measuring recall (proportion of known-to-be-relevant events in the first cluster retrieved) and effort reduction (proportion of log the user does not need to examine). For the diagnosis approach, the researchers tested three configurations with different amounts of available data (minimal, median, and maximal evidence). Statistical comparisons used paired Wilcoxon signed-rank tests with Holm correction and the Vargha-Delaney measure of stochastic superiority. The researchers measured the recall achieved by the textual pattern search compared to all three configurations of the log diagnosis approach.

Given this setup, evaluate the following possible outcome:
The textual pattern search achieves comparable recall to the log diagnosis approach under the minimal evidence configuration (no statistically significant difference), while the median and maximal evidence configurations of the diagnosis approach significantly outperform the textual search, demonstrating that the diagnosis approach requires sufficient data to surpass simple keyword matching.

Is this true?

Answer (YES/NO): NO